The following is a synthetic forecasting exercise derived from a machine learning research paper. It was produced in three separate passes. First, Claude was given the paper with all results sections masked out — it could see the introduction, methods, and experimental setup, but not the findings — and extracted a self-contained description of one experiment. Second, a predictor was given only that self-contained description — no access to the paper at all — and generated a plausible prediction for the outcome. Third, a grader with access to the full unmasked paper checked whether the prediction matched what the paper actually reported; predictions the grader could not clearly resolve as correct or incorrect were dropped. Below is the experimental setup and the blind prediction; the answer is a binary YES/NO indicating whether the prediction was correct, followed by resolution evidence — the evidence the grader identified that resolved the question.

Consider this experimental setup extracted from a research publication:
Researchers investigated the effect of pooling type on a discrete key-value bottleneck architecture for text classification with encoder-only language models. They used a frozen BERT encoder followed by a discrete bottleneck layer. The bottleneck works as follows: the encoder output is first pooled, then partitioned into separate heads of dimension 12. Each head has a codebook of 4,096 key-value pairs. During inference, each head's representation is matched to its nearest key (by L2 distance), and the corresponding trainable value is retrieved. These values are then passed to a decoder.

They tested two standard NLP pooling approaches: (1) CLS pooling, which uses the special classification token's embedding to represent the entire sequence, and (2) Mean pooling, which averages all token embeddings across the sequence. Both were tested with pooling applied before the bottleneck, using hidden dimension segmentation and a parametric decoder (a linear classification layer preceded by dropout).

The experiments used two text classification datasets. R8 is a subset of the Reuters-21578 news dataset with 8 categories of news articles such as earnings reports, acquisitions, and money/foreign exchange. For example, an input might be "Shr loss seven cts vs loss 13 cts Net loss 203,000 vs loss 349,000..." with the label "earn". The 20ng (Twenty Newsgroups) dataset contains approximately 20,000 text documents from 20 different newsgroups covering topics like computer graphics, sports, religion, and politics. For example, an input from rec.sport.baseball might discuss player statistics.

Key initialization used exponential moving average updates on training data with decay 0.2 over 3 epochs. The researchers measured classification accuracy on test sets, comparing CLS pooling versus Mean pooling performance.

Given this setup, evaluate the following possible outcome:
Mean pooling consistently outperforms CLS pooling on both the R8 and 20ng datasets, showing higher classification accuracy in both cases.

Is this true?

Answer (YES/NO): YES